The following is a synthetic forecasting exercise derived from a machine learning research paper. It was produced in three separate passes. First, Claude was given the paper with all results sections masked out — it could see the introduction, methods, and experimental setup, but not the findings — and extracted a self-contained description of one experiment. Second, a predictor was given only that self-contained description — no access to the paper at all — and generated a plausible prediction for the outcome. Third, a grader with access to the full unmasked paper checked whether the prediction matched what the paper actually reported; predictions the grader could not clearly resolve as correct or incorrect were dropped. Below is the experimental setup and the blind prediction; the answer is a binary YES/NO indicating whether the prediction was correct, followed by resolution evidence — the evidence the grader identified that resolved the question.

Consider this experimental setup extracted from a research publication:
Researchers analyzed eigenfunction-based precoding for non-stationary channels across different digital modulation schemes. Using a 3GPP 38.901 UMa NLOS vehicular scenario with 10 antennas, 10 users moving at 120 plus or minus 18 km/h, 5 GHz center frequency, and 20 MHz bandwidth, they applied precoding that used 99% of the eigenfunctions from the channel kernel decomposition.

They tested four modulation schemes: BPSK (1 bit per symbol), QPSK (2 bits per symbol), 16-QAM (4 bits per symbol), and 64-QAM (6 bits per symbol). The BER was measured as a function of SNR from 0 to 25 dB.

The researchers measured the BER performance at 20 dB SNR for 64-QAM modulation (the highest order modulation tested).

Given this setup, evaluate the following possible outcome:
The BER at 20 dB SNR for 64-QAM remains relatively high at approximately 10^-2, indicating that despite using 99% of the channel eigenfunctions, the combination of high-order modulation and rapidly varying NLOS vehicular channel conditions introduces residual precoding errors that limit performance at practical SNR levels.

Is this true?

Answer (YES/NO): NO